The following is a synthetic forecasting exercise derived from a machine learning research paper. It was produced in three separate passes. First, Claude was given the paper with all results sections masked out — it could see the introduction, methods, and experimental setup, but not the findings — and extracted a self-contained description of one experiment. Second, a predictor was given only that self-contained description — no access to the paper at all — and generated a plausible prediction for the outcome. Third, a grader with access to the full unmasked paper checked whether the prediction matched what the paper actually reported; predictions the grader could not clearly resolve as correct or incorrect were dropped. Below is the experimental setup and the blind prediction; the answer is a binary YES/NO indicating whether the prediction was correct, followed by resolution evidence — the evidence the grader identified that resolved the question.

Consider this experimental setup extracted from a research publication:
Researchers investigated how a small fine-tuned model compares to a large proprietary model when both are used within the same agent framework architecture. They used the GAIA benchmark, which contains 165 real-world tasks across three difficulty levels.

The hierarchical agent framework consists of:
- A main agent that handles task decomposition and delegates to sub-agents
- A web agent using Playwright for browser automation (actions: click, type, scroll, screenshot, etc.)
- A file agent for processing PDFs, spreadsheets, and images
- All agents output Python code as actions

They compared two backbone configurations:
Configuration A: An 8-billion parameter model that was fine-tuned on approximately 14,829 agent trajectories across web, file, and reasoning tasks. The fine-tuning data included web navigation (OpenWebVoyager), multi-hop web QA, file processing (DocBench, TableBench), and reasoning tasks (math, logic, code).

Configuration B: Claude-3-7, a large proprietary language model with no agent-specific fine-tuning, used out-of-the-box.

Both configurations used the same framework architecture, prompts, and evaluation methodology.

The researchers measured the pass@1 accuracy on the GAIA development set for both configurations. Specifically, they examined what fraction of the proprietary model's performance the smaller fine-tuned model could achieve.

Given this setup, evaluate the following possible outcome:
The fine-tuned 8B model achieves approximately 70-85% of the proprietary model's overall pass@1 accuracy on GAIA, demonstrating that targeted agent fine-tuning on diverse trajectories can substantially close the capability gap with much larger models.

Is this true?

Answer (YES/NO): NO